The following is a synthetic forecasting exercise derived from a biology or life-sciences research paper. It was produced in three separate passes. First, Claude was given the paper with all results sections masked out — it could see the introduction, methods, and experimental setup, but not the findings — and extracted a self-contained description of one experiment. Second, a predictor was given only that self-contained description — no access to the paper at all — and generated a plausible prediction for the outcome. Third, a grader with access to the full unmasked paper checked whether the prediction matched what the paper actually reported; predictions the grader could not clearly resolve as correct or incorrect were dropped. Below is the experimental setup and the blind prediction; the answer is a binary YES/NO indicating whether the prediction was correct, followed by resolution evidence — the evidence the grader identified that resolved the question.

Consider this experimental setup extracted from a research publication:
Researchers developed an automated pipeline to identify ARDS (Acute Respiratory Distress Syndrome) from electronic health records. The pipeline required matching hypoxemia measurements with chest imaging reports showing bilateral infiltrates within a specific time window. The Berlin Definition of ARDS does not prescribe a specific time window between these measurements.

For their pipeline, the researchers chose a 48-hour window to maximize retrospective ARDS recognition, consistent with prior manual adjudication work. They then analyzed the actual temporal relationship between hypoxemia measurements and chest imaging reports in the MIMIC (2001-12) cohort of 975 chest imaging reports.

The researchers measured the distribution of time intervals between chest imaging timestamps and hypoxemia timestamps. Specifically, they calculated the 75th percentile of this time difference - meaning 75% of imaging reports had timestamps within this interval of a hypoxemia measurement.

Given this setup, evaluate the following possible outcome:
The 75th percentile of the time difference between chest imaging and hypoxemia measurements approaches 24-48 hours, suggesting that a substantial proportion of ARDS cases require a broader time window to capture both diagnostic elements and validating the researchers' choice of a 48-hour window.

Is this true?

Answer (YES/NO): NO